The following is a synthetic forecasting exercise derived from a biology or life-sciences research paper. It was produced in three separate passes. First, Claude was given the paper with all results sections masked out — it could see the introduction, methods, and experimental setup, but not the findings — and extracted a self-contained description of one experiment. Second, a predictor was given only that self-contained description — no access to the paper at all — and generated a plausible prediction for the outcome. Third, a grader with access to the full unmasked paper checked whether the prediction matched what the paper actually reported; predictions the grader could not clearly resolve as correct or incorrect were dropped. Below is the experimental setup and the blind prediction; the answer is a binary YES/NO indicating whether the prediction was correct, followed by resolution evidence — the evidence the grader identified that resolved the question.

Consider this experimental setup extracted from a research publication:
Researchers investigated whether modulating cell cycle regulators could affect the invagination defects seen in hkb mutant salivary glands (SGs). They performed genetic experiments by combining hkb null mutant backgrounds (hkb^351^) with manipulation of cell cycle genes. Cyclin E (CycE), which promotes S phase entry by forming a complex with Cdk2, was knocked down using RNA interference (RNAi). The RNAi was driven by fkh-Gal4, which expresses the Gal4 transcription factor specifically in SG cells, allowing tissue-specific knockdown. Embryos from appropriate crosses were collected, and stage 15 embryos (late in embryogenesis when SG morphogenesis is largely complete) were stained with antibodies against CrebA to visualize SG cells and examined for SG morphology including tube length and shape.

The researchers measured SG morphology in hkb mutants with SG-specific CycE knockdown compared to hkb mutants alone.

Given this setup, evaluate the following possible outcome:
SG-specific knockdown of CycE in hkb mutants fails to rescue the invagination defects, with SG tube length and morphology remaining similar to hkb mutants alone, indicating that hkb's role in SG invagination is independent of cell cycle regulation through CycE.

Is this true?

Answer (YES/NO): NO